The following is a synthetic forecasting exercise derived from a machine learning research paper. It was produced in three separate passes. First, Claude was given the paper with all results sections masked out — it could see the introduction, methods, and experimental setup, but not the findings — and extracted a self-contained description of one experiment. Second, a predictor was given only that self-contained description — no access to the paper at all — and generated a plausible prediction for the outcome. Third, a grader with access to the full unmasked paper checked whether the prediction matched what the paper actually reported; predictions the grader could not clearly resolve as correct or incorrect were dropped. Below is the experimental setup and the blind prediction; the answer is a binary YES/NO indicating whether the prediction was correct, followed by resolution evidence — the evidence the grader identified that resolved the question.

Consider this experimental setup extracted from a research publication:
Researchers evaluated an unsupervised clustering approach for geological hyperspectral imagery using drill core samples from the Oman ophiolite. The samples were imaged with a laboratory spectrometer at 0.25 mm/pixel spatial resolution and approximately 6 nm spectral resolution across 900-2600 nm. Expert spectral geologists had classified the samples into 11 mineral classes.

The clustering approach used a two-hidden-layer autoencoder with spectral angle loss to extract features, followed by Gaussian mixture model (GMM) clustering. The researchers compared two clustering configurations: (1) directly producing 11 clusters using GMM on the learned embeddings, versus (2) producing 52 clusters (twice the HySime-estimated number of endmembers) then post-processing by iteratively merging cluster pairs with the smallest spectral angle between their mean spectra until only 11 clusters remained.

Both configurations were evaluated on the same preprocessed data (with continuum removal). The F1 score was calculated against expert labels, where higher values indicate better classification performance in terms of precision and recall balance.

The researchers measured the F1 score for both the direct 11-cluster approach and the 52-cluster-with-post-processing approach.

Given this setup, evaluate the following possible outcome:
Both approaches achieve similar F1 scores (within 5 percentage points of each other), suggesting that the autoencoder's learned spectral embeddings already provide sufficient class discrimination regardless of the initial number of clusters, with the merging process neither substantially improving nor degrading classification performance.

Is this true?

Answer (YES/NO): NO